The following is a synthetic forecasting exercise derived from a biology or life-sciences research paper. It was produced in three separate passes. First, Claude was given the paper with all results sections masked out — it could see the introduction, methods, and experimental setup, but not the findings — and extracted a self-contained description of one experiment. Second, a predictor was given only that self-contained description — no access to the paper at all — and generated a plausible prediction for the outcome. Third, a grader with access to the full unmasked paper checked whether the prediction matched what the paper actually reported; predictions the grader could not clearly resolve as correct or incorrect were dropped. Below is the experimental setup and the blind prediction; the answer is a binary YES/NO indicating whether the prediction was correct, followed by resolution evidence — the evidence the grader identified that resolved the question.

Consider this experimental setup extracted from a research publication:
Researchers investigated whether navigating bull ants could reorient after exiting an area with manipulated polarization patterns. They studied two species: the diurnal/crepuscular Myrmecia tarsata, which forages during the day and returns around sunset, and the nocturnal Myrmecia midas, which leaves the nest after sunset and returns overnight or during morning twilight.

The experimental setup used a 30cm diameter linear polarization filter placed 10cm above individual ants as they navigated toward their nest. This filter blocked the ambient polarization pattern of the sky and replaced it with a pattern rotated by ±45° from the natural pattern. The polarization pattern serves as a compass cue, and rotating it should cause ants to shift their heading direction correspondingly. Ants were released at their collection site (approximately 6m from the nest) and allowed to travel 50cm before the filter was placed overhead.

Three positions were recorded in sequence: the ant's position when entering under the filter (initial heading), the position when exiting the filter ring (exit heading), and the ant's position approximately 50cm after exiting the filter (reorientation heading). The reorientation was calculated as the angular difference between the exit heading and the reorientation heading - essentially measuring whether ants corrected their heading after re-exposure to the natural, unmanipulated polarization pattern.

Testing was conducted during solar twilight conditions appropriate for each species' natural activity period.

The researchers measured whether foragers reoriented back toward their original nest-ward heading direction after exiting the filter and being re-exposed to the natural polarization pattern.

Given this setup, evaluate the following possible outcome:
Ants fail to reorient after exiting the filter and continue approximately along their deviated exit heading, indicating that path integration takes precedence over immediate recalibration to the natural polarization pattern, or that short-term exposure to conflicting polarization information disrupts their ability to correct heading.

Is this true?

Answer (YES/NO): NO